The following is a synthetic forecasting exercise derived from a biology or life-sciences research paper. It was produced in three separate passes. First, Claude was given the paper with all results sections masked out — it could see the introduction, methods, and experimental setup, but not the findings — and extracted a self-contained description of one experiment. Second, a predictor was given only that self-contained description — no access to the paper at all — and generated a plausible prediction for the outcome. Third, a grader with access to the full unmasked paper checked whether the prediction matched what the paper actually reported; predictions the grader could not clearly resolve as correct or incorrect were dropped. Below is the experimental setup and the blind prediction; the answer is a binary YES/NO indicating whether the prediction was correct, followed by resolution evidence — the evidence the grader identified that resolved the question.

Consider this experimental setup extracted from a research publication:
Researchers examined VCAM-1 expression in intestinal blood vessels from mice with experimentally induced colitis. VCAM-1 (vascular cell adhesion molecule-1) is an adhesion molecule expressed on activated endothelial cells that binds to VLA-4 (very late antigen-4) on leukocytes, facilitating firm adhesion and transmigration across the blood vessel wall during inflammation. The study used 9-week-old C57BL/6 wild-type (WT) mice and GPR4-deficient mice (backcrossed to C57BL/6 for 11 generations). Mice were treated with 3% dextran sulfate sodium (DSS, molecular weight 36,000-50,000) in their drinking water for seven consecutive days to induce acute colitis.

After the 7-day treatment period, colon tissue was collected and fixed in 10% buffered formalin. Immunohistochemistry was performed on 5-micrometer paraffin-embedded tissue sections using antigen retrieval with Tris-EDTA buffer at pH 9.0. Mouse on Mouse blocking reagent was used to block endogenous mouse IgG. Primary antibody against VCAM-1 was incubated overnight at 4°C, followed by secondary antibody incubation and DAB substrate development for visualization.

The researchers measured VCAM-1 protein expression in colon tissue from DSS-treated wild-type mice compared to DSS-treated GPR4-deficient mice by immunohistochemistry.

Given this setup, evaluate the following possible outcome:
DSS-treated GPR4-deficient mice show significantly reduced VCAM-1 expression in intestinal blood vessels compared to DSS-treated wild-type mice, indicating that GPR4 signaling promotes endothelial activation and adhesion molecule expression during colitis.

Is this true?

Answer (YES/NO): YES